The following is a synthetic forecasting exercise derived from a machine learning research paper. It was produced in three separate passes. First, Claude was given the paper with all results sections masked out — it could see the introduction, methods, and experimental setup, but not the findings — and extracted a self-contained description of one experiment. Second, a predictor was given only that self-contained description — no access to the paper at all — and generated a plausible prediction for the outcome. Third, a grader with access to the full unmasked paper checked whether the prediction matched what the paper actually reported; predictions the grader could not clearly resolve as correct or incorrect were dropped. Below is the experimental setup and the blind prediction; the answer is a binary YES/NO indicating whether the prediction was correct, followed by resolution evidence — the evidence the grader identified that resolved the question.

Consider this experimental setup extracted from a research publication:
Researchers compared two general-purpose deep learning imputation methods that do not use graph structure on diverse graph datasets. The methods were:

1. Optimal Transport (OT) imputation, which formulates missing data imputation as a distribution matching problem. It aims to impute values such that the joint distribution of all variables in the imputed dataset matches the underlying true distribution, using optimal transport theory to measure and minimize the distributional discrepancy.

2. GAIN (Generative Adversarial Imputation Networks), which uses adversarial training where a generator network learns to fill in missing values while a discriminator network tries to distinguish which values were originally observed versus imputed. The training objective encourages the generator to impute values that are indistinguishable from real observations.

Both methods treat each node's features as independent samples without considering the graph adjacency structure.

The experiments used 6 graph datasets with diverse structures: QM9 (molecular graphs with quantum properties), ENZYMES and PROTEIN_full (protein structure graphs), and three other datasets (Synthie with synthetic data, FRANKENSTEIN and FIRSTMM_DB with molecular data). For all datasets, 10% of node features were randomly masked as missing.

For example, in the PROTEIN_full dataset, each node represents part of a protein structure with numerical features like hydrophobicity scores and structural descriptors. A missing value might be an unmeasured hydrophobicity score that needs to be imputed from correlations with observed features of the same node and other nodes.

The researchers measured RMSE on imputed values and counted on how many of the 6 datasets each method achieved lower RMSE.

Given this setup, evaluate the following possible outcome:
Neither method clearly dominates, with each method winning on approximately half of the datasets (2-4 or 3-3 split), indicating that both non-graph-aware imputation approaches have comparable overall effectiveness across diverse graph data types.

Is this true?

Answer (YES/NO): NO